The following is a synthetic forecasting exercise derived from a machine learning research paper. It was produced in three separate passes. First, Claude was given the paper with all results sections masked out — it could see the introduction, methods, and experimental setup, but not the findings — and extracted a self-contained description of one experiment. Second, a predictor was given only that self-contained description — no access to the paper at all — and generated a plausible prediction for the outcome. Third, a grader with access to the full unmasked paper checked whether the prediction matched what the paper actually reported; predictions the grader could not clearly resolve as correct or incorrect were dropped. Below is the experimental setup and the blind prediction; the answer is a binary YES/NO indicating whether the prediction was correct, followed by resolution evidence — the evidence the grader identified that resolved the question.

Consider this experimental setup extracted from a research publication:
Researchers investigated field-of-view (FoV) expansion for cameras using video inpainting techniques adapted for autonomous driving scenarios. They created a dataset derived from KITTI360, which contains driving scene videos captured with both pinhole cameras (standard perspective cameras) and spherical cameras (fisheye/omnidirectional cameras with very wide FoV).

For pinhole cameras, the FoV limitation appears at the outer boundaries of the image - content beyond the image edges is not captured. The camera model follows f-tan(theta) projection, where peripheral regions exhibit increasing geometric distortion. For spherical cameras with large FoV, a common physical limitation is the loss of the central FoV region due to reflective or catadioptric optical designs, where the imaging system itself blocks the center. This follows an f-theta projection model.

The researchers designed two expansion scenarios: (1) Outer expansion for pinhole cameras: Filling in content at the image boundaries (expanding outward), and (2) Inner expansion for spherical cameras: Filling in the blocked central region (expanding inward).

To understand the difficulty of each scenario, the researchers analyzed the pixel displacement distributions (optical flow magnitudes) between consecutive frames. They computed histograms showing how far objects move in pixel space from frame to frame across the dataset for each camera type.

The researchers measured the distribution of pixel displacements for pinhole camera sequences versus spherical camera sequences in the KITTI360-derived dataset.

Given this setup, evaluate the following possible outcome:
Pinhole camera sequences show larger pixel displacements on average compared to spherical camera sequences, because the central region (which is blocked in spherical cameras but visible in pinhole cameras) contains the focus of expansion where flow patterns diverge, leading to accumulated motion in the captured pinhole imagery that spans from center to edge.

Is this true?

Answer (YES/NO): YES